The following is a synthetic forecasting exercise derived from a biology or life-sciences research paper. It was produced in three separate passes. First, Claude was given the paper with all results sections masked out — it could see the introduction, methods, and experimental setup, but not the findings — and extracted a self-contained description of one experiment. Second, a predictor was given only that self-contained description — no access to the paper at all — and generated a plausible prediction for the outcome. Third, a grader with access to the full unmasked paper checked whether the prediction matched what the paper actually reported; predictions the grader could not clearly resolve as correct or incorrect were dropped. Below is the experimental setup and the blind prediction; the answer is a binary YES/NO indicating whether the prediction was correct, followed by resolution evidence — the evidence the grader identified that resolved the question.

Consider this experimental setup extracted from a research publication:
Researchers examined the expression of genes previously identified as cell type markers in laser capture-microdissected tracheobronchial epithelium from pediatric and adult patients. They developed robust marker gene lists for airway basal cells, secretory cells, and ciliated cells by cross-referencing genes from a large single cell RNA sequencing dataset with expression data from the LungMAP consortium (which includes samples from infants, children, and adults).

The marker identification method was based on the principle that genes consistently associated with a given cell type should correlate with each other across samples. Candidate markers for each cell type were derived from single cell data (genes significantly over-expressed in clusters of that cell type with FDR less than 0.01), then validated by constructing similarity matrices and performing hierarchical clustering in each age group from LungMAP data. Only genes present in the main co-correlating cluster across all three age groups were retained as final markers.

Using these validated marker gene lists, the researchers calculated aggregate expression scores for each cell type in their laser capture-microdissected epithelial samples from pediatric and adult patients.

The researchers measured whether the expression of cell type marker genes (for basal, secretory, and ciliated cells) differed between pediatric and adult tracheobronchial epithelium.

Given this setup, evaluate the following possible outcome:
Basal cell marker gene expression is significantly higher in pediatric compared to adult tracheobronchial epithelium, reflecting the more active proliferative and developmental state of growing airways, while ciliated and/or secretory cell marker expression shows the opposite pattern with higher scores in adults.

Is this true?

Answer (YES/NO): NO